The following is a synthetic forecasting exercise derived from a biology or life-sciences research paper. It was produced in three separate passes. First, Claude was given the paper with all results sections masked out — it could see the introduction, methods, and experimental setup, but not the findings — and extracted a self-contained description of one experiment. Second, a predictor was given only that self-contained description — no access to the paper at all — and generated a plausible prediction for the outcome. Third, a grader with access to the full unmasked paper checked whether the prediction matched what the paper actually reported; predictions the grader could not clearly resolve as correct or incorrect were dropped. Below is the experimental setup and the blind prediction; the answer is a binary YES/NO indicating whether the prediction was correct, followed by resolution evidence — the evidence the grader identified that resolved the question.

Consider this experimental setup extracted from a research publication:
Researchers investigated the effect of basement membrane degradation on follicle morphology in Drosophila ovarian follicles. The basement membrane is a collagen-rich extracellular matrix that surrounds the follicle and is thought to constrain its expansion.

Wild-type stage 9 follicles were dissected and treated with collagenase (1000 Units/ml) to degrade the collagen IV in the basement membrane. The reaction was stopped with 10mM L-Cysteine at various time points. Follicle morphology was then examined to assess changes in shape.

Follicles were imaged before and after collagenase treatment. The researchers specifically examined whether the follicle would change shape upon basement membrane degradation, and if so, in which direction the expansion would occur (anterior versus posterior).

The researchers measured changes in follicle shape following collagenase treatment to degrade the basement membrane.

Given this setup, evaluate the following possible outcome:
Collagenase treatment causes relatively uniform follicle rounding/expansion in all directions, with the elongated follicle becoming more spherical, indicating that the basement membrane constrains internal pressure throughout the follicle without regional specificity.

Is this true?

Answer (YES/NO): NO